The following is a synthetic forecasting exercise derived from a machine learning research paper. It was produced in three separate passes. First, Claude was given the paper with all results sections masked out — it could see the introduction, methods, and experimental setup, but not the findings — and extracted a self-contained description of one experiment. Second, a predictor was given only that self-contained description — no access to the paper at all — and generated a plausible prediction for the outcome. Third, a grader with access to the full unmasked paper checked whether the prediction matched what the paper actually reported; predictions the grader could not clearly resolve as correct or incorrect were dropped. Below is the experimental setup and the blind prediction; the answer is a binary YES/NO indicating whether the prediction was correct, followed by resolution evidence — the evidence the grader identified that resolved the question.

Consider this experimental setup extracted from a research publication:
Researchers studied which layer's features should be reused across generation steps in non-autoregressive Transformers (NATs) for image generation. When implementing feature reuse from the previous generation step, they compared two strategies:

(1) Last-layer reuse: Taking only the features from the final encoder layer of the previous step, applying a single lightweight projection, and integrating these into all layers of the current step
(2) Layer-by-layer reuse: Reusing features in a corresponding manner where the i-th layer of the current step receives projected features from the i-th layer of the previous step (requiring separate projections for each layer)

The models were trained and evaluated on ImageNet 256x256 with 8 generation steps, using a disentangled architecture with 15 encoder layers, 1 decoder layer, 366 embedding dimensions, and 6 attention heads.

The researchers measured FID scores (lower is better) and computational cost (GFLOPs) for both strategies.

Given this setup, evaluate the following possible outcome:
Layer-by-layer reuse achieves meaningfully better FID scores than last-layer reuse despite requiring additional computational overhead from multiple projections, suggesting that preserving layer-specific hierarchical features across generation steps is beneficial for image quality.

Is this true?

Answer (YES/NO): NO